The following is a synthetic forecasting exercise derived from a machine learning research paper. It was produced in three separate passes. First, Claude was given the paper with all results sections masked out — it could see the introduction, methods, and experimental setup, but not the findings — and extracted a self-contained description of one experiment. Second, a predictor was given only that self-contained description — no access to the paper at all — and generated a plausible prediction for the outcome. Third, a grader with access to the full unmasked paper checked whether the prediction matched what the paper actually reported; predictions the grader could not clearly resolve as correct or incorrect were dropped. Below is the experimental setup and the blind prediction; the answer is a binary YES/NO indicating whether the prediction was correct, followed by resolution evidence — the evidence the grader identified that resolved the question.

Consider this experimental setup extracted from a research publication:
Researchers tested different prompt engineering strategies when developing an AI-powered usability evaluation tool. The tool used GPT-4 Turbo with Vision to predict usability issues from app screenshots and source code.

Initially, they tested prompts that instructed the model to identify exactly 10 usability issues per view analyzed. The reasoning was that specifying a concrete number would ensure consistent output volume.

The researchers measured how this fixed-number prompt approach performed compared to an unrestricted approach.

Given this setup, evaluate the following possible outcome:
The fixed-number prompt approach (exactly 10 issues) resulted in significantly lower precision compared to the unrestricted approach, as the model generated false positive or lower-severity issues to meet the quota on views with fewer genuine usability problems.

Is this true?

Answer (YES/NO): NO